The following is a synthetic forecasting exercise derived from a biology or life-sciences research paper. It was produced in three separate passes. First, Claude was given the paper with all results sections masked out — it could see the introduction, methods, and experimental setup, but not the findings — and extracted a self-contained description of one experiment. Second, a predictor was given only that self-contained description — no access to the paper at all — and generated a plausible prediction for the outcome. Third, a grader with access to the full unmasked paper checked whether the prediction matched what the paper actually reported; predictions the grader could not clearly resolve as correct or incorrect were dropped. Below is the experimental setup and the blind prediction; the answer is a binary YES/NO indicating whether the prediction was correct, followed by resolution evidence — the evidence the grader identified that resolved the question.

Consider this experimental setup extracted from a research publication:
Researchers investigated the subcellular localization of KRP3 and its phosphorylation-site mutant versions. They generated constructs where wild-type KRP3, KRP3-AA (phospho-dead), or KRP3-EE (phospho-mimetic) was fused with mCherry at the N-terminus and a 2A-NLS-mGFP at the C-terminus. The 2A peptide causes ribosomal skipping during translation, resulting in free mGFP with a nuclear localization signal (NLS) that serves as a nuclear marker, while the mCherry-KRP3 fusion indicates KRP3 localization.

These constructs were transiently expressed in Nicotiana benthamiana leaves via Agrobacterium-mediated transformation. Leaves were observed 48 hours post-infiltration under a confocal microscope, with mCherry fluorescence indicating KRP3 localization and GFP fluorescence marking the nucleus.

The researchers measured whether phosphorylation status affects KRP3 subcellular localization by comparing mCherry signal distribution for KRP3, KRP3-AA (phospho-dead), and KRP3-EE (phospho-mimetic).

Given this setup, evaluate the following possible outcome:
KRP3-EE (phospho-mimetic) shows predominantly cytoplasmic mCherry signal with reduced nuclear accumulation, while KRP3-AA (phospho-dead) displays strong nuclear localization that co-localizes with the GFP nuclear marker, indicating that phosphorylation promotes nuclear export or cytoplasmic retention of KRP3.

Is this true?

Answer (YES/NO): NO